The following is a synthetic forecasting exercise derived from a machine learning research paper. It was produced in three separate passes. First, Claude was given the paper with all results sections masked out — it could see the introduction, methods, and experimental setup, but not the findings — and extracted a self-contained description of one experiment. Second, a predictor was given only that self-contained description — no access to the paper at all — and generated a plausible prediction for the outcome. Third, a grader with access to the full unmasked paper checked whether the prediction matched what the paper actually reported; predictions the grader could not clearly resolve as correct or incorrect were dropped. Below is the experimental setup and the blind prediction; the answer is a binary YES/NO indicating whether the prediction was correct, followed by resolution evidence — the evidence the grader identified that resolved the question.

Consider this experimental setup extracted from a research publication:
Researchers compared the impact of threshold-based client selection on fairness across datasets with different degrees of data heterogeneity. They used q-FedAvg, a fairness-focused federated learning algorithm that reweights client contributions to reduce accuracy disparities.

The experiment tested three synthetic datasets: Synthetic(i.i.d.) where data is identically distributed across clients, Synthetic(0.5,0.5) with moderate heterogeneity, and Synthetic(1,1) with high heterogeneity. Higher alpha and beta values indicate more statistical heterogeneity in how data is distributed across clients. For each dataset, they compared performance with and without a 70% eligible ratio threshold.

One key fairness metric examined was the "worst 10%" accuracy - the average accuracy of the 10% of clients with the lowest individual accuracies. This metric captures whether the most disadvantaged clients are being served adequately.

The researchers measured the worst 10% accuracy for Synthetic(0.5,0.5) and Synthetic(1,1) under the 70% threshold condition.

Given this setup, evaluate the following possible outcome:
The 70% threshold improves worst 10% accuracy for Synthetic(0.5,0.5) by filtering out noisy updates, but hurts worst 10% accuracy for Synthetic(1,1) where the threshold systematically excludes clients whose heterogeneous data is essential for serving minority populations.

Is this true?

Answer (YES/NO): NO